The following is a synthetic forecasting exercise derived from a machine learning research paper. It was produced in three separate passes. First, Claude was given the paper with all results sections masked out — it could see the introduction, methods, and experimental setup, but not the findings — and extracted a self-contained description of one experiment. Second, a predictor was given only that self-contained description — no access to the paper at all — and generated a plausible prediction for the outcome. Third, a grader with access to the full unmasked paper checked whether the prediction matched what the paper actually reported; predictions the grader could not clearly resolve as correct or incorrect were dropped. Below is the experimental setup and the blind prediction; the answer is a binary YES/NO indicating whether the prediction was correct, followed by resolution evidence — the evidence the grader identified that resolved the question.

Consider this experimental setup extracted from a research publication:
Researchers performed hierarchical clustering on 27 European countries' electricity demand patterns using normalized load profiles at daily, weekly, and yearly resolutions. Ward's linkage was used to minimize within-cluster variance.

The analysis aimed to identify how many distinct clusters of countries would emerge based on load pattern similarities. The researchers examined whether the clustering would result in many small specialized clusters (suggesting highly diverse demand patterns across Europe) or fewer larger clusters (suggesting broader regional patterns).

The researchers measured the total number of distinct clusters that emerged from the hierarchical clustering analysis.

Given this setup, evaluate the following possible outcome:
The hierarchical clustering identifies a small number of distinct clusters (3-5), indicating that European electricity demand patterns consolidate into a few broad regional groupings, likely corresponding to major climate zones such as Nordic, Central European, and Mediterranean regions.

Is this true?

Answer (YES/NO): YES